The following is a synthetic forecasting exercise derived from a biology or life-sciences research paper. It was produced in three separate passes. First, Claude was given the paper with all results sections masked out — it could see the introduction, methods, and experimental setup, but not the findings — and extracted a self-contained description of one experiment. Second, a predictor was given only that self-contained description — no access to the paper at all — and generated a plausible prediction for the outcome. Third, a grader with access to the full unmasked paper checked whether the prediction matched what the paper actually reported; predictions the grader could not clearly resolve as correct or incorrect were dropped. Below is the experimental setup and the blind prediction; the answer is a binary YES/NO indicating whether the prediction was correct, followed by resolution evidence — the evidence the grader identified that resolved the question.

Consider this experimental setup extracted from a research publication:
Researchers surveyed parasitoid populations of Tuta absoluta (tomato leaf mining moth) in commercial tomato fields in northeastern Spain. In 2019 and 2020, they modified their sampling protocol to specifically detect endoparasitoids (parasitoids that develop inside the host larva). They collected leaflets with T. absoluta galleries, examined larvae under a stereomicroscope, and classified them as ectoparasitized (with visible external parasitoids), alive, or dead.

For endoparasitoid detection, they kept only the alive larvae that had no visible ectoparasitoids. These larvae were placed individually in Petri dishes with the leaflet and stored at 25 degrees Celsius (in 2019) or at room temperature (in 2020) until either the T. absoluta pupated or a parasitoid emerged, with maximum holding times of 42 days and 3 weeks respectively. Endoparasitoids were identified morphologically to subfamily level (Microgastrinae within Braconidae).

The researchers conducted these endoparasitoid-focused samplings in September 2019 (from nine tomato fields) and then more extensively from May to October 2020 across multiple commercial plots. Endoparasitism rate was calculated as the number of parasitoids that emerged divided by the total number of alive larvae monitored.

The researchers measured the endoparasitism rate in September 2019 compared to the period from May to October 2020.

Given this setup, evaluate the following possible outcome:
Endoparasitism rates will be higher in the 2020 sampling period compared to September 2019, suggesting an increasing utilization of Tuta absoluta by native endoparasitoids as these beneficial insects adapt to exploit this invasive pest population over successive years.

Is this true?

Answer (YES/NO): YES